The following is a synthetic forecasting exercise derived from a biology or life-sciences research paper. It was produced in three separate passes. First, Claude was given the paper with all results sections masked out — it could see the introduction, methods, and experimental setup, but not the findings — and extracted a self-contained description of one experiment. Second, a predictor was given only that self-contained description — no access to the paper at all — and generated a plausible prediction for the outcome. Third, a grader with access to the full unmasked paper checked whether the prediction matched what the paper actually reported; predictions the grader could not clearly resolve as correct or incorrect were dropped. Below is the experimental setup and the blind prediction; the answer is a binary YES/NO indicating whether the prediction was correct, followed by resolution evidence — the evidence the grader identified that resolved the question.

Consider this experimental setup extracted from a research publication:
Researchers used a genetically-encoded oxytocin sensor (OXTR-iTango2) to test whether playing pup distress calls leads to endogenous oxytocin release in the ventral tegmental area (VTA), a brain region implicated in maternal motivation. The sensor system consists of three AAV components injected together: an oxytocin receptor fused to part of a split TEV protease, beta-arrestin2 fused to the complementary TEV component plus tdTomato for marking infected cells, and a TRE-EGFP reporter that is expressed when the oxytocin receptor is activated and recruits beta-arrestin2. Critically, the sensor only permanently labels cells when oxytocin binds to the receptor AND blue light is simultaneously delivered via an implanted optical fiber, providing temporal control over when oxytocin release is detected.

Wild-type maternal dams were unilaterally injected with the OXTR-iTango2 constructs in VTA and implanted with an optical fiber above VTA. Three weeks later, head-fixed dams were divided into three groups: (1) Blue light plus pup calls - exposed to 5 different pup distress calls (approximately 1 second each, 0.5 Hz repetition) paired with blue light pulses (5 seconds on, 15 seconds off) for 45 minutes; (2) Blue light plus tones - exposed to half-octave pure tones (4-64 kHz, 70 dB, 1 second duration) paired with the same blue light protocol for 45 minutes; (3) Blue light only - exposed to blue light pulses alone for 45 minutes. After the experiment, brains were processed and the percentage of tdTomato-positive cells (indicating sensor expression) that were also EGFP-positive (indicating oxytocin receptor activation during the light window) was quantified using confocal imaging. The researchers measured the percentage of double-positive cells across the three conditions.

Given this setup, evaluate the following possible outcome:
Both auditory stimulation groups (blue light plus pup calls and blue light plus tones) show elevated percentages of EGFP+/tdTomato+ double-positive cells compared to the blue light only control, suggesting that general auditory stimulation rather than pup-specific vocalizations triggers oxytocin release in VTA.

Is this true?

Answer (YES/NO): NO